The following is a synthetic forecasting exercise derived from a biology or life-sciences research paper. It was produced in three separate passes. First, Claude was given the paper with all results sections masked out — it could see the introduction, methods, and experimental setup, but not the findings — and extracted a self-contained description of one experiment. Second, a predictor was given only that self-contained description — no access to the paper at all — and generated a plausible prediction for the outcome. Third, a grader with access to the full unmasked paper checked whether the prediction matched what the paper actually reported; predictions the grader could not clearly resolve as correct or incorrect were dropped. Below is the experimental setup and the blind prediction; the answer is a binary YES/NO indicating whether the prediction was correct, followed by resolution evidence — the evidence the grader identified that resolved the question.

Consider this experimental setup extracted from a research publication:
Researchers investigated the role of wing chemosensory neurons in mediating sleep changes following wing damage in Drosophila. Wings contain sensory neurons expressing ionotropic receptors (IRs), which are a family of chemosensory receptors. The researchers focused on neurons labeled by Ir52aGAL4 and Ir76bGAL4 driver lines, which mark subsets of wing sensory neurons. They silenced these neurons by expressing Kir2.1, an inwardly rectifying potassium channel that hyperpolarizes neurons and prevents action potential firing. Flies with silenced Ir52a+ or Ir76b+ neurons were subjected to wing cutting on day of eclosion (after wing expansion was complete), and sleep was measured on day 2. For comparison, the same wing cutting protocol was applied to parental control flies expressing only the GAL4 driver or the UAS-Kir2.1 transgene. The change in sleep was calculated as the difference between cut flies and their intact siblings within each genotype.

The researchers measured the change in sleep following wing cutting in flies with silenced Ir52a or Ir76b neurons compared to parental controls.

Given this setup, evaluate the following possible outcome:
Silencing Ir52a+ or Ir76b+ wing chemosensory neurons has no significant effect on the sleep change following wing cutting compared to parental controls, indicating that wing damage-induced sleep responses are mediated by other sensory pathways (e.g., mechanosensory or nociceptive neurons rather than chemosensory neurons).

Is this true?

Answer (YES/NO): NO